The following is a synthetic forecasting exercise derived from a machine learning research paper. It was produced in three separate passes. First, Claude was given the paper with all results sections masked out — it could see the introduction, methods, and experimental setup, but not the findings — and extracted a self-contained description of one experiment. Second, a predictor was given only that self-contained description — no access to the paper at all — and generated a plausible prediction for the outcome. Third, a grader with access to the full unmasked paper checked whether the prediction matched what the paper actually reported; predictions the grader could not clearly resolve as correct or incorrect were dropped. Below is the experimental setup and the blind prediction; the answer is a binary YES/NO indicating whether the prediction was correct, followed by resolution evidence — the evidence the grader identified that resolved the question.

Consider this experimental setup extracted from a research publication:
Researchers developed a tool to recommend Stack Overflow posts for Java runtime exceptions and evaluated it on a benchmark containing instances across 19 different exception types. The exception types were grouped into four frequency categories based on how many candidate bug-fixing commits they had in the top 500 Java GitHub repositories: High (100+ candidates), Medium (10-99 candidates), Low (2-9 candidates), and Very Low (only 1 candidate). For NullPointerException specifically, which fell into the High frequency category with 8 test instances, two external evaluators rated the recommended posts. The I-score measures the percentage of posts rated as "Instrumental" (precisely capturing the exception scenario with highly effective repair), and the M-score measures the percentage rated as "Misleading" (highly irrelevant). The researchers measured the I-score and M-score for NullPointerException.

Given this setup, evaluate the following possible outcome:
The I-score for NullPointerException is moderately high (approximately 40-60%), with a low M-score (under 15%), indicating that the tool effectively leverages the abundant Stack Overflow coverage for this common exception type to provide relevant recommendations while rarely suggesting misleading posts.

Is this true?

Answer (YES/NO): NO